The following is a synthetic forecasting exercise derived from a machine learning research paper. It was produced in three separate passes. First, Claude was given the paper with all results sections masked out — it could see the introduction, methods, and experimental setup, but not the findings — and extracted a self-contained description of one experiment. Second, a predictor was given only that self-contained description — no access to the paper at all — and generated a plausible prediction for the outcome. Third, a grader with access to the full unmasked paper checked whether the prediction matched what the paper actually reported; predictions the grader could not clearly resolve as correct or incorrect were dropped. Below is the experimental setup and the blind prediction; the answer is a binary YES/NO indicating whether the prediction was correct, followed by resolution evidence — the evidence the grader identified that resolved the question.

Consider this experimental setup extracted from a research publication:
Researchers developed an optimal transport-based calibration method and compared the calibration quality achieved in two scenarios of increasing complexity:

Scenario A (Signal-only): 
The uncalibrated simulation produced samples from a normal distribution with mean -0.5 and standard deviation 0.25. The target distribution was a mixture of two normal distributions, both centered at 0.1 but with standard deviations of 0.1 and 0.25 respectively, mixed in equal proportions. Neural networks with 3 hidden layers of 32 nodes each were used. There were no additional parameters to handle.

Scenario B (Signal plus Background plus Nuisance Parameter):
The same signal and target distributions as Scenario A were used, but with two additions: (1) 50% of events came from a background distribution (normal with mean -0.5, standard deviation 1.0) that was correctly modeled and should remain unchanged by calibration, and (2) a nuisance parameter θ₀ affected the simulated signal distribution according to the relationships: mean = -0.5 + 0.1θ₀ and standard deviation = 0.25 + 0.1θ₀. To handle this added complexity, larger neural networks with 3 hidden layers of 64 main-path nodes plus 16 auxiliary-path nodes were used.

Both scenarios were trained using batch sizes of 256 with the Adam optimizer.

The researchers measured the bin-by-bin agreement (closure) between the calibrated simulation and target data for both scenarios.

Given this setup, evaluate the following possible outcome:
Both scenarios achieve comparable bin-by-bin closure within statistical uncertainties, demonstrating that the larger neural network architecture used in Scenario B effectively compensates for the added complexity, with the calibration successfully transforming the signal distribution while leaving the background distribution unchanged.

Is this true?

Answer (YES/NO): NO